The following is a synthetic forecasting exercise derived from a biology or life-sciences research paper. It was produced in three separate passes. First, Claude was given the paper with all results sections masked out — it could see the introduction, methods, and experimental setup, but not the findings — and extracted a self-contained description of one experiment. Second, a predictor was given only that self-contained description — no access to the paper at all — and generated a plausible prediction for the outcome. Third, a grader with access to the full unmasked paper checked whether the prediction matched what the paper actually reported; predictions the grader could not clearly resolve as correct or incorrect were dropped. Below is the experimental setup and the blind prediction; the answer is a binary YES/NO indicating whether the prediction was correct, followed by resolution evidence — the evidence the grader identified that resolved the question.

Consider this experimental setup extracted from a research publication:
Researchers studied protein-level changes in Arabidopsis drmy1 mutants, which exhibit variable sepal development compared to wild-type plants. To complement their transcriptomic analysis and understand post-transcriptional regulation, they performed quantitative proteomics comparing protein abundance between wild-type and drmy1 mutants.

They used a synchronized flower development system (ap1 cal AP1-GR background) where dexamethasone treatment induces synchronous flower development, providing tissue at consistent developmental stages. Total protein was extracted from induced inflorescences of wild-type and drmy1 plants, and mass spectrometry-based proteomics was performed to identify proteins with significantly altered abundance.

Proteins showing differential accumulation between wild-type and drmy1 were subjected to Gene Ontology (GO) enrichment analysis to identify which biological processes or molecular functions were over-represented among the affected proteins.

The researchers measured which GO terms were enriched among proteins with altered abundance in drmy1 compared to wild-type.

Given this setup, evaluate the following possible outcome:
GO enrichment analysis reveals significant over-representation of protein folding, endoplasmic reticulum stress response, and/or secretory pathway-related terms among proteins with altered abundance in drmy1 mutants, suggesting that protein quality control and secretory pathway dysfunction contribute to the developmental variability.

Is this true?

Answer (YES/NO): NO